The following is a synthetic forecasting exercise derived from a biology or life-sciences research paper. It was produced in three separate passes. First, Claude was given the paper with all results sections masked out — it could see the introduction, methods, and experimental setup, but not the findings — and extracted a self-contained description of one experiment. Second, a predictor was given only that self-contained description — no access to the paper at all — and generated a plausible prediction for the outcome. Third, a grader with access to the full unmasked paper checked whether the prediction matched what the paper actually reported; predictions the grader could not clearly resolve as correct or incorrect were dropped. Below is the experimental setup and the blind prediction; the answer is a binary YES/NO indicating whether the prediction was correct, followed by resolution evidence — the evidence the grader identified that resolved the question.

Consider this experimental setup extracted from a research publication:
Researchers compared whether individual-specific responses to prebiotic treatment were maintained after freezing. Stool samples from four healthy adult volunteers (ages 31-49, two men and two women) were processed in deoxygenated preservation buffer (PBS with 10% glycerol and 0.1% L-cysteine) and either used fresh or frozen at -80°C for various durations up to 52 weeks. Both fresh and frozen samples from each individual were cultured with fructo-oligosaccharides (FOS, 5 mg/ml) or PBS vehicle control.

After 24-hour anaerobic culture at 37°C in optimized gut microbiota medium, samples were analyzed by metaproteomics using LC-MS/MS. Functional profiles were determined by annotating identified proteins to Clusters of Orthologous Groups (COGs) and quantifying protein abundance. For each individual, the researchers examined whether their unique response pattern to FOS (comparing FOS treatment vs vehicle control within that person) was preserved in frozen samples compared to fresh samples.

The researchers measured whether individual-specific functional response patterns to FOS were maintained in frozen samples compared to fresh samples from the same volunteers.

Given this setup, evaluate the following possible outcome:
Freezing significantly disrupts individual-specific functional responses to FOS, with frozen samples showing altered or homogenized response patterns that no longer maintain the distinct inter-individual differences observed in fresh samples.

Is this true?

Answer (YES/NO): NO